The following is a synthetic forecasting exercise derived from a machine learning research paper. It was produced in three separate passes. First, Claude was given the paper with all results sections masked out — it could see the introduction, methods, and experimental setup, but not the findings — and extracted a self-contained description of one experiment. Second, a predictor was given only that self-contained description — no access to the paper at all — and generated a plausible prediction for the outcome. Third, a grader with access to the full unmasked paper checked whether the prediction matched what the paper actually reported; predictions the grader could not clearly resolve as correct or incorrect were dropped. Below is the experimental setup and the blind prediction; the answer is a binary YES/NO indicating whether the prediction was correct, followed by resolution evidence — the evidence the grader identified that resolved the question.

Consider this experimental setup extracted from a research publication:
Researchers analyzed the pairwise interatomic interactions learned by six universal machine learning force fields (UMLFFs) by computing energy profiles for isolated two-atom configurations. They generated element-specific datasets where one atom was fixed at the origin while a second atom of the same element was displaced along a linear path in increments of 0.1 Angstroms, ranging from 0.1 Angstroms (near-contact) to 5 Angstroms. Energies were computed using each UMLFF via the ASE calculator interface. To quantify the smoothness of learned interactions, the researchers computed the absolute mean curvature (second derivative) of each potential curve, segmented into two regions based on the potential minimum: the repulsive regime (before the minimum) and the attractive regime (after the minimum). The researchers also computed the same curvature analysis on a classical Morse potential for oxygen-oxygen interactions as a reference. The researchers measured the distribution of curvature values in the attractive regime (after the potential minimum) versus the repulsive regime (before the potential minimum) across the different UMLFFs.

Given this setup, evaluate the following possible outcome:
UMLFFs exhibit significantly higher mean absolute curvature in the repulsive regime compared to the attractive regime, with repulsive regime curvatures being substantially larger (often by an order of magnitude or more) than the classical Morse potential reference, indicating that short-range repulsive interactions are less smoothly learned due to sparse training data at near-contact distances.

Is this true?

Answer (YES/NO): YES